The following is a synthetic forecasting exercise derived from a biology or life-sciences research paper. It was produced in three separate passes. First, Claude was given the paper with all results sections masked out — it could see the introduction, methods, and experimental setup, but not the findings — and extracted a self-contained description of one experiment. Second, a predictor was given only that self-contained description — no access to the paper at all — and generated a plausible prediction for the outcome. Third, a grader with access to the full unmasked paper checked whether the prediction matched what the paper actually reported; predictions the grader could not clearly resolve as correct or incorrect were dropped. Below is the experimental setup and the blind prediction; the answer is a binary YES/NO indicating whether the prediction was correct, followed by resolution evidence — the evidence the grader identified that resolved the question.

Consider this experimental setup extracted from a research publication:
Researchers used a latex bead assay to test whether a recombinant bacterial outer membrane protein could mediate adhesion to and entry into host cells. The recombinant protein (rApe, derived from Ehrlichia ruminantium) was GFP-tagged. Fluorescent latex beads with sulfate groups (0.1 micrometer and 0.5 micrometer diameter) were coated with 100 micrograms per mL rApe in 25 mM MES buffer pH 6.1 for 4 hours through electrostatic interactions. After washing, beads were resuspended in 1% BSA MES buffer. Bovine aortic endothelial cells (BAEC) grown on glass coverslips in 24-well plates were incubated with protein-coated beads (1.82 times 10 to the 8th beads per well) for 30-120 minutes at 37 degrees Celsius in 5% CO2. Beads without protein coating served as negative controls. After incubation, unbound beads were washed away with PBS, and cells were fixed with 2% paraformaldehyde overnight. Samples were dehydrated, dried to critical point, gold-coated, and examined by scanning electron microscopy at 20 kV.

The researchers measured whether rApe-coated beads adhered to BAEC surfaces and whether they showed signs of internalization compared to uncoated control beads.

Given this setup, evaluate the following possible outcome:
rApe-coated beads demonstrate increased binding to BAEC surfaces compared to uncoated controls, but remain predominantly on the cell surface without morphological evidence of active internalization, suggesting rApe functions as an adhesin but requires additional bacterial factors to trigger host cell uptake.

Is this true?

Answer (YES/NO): NO